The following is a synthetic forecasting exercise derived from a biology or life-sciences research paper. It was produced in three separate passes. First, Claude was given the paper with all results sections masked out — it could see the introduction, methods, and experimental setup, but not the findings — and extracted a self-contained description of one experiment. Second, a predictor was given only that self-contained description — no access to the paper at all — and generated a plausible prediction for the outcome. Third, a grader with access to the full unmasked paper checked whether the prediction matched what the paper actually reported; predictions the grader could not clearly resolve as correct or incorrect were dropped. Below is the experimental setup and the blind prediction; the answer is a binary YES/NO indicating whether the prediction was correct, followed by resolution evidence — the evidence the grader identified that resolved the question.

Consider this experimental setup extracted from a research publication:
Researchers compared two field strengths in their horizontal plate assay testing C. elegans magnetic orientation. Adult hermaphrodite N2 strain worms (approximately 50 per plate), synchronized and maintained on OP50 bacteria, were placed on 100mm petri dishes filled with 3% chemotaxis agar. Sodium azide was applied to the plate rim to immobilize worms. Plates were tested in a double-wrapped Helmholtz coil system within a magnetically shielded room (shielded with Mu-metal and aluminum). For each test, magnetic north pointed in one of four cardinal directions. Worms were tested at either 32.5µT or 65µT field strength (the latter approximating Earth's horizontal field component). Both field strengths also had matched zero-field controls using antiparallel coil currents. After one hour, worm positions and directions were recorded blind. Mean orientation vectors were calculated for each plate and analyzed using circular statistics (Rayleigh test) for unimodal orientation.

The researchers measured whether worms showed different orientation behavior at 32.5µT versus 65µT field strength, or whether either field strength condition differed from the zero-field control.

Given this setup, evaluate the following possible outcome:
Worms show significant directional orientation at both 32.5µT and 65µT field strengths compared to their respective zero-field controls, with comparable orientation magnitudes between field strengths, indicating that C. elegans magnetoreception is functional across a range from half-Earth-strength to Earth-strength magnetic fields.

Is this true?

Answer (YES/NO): NO